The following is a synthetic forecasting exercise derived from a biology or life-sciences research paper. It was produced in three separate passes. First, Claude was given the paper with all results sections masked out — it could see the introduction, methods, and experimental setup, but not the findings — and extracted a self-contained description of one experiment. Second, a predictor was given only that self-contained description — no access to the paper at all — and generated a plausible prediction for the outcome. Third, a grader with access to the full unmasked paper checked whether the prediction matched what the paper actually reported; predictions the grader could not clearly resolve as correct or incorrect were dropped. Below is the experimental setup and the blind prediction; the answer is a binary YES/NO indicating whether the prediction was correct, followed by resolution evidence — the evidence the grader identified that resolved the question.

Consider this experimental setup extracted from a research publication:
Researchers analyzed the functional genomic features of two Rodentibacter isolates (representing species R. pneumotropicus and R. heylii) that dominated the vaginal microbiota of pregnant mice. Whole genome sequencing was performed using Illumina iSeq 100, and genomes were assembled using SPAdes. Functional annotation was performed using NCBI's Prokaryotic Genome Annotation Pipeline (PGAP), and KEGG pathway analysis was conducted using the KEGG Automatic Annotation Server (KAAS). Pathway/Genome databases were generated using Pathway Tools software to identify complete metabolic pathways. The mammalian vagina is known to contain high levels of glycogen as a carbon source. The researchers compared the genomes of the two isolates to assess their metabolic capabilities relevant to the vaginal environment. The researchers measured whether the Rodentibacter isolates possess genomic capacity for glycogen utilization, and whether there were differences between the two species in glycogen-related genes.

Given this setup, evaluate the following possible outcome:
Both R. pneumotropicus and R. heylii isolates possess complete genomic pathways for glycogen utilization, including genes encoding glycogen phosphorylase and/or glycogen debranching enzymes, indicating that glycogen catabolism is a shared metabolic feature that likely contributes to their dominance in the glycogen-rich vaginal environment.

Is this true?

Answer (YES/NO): YES